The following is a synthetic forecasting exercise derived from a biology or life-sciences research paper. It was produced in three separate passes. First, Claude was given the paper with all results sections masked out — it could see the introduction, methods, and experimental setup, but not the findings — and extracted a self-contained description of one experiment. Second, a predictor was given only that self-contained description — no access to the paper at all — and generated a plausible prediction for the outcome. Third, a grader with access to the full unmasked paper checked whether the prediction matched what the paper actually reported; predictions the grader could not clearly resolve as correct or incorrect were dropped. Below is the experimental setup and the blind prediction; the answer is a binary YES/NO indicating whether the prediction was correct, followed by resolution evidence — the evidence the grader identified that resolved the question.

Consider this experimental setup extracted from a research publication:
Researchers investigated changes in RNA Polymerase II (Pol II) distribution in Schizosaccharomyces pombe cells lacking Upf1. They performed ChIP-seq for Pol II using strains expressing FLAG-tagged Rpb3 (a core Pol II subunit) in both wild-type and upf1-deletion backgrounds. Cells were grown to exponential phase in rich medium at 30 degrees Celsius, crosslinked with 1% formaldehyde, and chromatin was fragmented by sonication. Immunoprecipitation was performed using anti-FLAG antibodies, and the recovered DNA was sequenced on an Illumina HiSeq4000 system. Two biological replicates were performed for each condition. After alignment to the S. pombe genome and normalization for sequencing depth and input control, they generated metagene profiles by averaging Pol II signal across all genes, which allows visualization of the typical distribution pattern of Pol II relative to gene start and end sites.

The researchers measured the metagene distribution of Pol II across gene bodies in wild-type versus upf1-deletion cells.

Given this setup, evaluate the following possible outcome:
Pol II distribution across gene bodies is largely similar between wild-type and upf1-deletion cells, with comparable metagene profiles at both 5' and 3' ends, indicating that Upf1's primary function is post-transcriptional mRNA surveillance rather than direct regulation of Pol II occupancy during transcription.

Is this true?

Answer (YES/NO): NO